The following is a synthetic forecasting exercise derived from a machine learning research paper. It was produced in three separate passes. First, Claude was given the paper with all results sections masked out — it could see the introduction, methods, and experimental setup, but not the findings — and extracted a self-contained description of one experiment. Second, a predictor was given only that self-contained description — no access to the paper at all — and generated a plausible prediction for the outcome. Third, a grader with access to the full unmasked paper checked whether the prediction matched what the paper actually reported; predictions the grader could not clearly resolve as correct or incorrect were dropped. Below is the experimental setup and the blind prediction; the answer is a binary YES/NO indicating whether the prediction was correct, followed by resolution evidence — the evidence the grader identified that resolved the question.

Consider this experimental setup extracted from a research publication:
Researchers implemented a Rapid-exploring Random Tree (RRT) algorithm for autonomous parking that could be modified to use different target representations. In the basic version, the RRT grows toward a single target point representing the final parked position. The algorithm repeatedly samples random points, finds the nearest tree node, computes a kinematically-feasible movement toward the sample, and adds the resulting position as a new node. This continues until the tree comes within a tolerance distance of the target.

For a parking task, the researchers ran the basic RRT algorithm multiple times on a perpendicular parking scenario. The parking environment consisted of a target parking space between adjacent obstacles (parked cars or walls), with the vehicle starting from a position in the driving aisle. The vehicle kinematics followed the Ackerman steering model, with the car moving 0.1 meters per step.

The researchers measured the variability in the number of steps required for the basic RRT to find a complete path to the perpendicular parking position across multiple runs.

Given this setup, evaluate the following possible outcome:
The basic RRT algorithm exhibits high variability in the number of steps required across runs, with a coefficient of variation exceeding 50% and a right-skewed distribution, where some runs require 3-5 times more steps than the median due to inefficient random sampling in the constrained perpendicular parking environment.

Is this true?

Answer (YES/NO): NO